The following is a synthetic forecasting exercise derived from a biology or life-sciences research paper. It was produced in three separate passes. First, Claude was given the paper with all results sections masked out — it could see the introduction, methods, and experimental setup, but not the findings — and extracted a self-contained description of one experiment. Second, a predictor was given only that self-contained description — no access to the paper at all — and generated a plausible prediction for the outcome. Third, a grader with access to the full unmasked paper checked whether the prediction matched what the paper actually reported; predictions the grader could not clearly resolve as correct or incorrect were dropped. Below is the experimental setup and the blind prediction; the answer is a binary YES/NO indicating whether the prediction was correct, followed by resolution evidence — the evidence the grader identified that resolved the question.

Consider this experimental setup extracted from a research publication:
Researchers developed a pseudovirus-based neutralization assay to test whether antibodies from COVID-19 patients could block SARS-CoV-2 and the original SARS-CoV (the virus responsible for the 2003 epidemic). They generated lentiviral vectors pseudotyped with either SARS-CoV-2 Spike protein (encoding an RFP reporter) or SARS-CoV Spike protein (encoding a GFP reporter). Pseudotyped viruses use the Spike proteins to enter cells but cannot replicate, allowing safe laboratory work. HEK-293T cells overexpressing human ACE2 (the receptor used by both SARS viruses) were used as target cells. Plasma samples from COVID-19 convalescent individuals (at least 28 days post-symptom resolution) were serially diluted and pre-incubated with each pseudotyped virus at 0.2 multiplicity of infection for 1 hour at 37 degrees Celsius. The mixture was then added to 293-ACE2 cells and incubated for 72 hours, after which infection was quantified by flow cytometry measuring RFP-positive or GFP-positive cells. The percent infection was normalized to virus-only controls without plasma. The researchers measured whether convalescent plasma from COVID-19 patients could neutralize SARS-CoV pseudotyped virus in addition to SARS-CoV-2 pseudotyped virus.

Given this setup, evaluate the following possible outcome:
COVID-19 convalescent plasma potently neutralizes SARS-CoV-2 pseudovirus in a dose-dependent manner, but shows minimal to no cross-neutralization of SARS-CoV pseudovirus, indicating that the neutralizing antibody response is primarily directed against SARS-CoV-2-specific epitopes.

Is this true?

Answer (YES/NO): NO